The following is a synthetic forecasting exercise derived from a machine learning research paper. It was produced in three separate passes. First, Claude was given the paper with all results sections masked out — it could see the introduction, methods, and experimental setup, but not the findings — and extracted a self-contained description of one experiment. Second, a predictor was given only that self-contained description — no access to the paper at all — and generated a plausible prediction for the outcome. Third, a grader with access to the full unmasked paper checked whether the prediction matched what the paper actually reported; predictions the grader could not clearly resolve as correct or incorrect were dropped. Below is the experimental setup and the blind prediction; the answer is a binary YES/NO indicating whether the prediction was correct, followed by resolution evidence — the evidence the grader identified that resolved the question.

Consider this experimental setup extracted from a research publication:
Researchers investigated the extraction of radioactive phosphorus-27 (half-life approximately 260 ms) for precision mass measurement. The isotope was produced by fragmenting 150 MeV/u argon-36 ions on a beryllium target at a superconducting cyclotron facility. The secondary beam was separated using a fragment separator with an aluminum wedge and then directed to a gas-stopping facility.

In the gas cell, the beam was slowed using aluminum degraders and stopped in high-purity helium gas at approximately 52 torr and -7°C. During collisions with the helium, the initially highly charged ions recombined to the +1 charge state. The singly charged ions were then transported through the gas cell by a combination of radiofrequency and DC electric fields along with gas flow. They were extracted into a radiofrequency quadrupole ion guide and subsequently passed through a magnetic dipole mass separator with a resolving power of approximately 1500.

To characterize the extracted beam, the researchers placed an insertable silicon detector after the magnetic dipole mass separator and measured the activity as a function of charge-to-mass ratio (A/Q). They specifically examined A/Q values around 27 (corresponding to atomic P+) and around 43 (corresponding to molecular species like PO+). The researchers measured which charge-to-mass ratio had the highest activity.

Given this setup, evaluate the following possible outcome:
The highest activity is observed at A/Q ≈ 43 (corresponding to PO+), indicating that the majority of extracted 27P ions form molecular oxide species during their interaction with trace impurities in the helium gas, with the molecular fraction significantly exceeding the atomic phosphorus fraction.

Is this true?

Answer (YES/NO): YES